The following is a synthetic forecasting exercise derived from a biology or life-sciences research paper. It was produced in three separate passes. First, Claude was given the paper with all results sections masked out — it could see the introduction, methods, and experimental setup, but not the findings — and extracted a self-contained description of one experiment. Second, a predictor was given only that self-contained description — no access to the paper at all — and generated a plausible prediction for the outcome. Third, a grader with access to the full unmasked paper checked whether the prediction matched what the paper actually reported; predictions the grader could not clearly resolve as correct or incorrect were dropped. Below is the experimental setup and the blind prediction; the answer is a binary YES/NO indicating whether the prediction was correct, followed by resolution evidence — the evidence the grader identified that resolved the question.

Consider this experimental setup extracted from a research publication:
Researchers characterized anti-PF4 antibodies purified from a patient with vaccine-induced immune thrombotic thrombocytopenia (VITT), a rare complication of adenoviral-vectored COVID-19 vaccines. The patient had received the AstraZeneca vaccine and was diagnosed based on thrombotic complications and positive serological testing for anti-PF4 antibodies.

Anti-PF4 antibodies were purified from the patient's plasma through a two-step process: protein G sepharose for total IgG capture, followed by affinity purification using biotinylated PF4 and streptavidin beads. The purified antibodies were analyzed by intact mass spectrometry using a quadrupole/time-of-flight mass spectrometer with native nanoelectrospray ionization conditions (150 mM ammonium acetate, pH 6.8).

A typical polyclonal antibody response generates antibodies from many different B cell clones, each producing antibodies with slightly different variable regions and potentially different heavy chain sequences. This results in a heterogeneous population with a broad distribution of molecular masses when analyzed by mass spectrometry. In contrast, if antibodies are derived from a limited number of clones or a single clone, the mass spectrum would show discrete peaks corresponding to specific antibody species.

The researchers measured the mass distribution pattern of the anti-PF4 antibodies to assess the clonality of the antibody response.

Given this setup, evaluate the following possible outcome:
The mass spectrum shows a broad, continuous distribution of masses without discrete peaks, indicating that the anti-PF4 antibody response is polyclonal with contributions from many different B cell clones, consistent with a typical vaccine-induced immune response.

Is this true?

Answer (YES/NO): NO